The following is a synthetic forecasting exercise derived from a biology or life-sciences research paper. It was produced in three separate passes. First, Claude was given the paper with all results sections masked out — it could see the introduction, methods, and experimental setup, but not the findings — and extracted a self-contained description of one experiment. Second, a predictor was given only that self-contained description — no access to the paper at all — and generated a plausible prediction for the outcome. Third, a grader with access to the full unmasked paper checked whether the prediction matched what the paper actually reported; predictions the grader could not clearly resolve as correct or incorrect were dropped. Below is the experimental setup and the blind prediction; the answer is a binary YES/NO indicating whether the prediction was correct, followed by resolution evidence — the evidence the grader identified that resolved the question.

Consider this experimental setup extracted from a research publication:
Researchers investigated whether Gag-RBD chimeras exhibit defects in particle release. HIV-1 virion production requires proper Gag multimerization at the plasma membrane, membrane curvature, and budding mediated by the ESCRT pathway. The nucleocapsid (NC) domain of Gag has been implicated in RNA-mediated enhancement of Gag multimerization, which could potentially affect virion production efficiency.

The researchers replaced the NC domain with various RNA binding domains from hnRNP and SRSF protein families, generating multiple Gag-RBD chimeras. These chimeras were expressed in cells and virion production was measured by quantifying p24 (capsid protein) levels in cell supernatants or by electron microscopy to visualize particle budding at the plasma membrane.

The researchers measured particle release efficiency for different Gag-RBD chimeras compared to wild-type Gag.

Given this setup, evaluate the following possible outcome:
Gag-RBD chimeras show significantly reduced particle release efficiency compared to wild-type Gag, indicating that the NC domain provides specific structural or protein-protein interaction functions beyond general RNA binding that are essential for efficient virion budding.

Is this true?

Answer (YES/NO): NO